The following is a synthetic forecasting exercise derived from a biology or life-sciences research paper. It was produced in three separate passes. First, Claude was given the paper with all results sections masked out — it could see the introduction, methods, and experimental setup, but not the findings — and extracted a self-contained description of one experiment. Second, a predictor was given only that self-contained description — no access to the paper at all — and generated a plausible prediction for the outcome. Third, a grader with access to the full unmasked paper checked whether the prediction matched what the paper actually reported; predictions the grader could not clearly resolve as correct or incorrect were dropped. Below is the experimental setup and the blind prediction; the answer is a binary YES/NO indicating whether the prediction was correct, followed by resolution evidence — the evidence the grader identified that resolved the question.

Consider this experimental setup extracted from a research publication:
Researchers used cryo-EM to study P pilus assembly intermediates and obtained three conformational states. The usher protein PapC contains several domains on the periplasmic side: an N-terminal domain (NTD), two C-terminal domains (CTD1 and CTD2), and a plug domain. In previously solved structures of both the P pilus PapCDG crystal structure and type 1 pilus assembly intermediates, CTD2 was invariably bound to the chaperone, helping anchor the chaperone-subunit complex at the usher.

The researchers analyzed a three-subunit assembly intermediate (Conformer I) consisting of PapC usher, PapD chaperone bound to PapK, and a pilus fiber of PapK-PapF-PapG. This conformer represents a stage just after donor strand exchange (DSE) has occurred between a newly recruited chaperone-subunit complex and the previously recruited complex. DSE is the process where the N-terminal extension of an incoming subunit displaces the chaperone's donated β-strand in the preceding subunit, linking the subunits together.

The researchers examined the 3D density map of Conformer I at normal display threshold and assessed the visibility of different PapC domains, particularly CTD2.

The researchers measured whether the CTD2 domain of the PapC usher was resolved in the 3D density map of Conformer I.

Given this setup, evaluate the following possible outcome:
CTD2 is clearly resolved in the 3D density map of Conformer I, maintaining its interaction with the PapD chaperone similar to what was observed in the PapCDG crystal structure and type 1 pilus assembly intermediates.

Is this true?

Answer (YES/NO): NO